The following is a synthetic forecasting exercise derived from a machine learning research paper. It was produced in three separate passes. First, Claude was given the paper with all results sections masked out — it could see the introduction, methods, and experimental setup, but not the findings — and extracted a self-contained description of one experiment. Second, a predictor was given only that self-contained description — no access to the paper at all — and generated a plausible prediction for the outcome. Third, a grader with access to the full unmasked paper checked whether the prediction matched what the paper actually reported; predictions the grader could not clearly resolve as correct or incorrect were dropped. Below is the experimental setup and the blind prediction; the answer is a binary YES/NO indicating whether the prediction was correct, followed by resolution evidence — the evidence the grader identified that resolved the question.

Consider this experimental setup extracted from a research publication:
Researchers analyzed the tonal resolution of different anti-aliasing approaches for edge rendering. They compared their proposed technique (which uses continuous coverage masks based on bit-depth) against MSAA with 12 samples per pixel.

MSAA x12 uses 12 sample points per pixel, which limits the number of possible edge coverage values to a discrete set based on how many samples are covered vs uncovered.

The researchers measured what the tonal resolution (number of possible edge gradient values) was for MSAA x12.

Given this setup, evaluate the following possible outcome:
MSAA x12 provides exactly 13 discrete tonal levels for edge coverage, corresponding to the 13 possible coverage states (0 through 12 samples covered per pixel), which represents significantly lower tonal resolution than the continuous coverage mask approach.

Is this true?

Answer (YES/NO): NO